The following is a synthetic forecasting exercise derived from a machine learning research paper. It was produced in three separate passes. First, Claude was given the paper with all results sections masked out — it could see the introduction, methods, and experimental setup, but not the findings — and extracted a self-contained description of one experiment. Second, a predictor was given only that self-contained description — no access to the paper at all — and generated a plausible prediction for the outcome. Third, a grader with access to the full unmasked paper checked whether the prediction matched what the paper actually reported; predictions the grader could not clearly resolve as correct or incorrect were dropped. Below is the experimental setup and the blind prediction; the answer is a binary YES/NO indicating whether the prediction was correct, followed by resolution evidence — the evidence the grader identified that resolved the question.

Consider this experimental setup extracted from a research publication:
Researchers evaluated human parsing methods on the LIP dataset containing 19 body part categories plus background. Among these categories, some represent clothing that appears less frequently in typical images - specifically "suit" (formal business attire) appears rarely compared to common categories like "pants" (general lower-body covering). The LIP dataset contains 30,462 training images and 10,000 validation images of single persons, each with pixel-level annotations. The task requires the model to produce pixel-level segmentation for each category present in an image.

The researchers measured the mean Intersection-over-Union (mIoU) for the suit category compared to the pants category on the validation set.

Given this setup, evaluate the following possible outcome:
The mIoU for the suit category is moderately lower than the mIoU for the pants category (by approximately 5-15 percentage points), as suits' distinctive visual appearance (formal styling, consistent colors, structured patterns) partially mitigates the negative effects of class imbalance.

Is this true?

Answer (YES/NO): NO